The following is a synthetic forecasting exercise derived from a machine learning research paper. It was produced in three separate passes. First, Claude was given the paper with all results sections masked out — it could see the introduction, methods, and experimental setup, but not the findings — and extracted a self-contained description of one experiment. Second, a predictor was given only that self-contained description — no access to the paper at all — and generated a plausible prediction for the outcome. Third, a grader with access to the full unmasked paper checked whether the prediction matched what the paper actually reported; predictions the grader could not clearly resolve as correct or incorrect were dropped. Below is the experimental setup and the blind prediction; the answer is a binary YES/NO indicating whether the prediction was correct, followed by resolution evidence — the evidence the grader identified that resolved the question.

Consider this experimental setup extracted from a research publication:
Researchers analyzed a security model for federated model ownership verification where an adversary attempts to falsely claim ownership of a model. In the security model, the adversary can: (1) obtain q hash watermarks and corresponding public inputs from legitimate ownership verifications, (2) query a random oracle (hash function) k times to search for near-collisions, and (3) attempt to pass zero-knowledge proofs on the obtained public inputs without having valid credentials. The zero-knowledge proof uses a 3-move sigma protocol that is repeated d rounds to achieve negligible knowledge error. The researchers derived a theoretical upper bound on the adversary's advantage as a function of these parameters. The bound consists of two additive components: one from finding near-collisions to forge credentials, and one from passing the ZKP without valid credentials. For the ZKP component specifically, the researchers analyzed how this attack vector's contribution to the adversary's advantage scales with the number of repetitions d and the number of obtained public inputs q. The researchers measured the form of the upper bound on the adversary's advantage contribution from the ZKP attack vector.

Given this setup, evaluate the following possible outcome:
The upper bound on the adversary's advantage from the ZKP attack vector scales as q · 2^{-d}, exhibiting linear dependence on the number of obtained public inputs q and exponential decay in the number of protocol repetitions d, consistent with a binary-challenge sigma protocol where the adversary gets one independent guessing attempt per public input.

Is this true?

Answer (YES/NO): NO